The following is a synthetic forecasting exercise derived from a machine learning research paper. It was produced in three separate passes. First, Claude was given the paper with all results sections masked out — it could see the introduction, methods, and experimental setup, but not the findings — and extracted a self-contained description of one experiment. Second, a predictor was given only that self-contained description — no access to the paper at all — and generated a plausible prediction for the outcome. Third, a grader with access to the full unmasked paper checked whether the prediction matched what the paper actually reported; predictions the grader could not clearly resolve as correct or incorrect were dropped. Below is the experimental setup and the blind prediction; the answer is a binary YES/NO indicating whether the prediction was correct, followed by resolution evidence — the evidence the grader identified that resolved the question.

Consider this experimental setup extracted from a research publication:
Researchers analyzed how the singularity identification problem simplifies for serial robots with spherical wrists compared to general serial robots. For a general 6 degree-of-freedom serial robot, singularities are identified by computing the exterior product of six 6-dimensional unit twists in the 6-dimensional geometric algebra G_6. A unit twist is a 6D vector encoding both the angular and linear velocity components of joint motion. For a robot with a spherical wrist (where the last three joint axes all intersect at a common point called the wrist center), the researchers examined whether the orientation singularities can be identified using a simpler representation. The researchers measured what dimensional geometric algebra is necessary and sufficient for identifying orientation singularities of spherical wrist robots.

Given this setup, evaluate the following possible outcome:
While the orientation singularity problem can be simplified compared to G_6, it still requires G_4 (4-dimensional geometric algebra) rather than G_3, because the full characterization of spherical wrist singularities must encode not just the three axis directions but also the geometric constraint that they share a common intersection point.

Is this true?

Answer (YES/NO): NO